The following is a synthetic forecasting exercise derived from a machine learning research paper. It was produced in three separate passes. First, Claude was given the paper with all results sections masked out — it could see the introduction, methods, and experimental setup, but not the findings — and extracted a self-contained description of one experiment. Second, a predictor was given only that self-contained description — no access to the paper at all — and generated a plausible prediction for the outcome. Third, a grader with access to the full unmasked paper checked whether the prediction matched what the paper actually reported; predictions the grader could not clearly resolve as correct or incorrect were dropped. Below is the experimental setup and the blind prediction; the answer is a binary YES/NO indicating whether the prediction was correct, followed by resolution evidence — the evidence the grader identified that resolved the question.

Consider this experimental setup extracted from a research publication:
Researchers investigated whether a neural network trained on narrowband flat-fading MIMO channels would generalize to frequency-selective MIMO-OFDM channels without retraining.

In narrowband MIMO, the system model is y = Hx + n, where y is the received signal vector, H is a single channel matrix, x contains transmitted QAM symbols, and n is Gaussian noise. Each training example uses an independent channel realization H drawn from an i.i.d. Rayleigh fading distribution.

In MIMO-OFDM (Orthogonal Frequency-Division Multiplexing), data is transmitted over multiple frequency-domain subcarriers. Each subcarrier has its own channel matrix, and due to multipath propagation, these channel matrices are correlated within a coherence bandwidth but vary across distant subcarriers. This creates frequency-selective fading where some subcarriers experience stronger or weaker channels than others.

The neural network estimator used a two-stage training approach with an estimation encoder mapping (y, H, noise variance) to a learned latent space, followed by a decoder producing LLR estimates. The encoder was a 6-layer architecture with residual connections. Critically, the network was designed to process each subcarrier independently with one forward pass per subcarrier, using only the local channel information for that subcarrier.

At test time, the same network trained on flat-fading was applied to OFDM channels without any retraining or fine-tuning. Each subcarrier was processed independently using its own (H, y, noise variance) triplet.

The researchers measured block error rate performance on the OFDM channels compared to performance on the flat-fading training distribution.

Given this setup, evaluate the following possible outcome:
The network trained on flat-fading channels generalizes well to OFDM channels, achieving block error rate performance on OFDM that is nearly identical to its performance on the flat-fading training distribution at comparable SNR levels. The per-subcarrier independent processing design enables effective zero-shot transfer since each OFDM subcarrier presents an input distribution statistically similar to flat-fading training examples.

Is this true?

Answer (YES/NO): NO